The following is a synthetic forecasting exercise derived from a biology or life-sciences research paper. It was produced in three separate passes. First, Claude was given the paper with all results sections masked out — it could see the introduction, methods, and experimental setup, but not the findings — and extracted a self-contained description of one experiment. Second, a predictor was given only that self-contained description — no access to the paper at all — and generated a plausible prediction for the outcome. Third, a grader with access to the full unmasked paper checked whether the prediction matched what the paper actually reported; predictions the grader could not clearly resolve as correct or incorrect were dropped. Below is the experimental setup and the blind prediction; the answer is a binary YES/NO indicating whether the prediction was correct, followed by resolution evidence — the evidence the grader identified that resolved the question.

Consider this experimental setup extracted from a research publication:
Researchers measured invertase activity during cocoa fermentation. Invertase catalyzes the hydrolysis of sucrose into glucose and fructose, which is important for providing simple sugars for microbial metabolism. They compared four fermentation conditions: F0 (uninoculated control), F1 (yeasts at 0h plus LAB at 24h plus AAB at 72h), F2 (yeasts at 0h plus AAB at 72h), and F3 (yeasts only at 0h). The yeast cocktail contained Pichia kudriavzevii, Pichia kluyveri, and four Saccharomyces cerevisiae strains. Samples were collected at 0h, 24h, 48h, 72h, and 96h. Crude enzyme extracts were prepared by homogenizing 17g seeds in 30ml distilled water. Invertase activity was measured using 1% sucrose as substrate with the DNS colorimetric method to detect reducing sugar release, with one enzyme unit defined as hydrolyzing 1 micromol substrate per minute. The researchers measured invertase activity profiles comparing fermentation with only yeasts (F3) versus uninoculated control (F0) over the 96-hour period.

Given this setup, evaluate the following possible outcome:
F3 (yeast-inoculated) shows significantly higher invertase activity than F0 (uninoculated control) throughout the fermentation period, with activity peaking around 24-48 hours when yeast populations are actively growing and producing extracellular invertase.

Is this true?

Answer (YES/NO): NO